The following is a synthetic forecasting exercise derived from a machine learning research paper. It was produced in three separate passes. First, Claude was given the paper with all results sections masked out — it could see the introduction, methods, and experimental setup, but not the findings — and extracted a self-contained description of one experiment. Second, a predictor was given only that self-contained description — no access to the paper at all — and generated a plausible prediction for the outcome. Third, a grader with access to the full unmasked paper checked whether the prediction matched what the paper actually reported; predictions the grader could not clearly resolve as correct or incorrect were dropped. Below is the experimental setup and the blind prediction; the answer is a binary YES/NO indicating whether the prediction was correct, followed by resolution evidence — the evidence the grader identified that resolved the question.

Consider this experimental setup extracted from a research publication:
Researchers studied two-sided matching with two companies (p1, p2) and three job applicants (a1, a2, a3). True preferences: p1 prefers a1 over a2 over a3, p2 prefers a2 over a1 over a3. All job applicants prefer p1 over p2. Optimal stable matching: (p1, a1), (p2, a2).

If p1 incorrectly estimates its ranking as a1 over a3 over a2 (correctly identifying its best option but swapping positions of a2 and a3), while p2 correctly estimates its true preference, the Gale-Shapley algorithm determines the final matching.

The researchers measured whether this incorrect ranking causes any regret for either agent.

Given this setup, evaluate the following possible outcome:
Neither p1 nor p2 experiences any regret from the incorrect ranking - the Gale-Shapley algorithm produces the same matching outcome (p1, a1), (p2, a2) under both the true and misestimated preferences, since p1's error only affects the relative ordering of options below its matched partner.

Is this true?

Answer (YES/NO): YES